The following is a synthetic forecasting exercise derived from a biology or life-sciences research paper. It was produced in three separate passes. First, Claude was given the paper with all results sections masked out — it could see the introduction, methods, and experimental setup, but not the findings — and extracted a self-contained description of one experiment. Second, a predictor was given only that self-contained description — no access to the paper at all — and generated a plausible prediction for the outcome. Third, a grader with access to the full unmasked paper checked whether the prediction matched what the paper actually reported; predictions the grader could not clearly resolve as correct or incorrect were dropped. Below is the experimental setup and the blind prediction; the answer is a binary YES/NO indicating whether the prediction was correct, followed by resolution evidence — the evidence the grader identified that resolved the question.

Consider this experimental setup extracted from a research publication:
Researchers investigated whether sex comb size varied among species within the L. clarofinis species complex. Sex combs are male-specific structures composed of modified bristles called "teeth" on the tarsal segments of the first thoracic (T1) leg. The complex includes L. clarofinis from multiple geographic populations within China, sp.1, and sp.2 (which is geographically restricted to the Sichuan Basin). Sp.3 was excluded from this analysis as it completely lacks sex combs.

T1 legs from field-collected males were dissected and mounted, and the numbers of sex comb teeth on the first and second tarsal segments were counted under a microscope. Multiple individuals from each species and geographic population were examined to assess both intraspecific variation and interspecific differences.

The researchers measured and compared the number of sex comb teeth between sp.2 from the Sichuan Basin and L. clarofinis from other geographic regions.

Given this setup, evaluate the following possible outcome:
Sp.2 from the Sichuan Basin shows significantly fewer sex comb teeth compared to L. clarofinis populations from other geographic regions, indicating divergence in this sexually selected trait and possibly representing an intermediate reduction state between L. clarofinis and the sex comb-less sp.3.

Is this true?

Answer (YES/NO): NO